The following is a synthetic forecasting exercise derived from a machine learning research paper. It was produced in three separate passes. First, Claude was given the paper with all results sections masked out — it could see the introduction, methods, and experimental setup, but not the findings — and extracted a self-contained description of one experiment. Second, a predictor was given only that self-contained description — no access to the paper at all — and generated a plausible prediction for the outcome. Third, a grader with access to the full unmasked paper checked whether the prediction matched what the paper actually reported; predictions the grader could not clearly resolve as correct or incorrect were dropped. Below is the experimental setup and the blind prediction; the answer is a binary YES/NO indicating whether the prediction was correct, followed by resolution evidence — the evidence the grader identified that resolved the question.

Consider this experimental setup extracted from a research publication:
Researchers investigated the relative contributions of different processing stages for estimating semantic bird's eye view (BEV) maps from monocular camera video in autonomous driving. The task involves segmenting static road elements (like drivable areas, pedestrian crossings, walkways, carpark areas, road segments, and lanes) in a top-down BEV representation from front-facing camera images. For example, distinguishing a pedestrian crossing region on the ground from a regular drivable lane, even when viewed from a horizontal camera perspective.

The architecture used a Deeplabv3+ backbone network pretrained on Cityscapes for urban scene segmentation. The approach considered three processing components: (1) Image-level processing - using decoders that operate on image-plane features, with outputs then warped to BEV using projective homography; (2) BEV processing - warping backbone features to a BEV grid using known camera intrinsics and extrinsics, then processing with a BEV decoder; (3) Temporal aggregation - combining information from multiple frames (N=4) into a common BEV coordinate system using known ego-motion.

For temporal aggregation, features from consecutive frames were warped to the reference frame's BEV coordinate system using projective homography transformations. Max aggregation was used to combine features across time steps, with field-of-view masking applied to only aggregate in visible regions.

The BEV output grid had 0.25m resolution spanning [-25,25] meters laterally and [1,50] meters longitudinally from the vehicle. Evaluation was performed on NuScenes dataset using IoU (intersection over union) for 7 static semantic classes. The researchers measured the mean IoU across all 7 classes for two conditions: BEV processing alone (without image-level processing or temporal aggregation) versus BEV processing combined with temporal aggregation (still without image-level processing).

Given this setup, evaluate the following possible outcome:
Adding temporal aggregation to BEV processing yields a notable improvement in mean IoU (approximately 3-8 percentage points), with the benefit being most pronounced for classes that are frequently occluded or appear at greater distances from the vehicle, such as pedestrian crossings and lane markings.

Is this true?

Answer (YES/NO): NO